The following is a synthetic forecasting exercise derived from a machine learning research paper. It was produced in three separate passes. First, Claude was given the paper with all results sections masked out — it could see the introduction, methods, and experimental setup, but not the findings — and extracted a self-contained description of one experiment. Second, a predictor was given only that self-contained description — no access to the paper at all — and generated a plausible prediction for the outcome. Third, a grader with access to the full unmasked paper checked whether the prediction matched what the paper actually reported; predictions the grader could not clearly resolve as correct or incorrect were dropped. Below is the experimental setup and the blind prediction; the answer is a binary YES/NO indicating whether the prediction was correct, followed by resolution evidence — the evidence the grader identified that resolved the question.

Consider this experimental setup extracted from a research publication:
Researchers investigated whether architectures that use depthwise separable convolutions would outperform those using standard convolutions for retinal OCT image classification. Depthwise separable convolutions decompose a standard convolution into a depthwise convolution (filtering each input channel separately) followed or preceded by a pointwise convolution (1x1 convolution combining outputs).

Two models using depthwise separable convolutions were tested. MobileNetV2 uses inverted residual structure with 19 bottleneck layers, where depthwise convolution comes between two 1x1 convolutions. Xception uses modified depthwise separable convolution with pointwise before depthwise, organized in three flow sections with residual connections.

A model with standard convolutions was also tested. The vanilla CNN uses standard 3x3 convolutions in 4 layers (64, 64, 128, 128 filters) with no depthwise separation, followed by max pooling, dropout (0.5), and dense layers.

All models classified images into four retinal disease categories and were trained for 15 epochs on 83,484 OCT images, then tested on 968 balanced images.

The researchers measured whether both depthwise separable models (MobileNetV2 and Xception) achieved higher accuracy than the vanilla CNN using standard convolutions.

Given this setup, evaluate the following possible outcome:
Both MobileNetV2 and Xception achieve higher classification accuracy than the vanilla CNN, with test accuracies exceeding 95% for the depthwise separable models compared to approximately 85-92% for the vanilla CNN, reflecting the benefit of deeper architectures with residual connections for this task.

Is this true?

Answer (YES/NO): NO